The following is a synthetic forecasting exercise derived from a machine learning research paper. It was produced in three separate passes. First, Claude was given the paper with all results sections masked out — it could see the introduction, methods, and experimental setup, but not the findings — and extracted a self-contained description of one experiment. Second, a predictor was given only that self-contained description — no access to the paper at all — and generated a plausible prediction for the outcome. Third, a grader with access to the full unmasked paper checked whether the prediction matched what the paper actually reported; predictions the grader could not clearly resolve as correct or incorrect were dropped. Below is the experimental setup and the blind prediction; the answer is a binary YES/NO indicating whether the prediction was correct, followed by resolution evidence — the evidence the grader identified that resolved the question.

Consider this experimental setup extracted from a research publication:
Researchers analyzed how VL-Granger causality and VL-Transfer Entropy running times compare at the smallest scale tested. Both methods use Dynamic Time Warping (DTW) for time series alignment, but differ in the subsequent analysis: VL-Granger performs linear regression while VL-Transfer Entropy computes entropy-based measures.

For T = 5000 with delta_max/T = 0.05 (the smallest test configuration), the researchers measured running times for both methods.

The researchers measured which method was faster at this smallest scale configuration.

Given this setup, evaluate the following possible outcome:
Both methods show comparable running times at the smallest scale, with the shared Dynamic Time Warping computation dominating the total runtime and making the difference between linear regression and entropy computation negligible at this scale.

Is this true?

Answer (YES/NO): NO